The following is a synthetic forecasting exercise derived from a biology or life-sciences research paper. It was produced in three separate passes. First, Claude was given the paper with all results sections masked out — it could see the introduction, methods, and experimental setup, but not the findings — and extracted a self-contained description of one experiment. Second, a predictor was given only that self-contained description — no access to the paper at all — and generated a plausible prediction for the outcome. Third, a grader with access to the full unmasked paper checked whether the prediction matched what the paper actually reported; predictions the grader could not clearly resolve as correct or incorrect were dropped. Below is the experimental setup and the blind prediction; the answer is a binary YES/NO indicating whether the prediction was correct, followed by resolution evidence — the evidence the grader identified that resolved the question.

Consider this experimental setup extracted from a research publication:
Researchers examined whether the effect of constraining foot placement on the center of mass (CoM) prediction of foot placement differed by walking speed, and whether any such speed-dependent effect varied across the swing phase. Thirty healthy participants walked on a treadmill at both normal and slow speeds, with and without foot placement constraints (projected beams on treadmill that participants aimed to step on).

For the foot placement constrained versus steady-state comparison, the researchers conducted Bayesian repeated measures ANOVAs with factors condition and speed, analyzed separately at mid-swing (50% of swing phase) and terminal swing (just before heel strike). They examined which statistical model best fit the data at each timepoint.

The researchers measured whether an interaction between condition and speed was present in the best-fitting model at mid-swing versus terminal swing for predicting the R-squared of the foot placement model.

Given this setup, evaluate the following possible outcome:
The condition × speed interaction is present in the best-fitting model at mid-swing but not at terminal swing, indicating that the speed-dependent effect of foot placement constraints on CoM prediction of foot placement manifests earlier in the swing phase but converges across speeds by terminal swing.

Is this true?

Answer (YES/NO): NO